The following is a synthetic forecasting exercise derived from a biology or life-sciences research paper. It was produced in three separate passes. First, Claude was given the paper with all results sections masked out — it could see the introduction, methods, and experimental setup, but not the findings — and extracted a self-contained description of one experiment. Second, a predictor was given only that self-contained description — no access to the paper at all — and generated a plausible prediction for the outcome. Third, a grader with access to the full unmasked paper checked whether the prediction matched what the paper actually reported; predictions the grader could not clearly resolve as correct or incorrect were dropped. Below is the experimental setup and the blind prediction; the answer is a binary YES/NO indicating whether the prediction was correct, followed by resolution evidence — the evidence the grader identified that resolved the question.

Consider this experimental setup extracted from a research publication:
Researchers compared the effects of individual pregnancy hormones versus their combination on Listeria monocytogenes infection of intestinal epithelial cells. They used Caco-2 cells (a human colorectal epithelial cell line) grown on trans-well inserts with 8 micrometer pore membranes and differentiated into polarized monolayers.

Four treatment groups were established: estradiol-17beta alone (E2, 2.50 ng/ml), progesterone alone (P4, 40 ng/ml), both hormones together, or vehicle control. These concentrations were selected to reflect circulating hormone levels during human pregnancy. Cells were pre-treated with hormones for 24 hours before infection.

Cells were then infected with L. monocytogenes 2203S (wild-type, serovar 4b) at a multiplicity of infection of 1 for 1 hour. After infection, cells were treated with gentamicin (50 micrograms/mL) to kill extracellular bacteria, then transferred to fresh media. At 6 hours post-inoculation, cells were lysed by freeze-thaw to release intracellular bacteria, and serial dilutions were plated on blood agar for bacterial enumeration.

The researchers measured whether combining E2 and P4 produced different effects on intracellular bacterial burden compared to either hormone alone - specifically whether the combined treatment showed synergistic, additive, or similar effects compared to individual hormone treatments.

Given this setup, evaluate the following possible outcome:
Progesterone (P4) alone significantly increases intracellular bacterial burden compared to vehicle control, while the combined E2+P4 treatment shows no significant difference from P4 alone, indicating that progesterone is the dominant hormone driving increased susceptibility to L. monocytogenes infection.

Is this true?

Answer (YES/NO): NO